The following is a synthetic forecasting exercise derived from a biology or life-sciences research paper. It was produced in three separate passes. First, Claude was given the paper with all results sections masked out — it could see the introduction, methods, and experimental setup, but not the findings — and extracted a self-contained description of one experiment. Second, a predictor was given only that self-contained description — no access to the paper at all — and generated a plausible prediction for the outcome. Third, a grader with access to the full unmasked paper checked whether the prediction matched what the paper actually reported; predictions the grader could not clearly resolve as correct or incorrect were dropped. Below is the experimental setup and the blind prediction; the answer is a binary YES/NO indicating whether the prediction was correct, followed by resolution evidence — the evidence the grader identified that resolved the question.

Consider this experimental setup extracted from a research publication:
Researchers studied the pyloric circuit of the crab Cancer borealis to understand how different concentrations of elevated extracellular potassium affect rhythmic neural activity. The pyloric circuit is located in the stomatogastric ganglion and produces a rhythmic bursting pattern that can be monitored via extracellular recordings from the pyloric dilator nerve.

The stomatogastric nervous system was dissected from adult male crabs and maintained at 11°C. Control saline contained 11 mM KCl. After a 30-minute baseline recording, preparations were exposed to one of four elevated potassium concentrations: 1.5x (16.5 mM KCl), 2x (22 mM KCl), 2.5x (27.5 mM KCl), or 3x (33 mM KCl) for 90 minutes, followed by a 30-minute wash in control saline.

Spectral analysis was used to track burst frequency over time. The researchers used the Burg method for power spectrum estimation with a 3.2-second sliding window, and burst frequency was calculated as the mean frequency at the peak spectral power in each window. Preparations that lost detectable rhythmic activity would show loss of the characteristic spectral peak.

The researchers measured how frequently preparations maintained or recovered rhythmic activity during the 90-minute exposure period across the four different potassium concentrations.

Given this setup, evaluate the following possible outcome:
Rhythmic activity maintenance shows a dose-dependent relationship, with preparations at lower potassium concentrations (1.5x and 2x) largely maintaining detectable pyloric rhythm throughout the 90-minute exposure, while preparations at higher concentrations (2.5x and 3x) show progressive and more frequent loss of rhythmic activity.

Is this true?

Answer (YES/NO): NO